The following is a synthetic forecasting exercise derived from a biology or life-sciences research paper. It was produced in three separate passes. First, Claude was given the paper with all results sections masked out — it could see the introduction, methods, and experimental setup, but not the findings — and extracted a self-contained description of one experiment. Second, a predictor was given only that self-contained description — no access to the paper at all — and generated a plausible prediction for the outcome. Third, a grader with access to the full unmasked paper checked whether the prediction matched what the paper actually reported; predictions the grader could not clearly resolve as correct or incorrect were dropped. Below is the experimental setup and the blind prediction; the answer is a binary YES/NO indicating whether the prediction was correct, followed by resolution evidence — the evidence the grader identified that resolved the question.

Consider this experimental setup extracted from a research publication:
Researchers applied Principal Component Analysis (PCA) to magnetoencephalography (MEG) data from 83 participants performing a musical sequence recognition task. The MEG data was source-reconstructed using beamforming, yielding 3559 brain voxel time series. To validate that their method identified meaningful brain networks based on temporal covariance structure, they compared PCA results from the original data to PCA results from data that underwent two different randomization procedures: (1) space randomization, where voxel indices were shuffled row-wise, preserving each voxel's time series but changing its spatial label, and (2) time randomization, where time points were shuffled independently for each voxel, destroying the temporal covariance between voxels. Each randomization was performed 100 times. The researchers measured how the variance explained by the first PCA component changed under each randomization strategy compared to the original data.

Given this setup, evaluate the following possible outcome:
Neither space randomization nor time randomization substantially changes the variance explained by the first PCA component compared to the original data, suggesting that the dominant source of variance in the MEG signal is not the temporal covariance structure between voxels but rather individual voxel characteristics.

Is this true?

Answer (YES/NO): NO